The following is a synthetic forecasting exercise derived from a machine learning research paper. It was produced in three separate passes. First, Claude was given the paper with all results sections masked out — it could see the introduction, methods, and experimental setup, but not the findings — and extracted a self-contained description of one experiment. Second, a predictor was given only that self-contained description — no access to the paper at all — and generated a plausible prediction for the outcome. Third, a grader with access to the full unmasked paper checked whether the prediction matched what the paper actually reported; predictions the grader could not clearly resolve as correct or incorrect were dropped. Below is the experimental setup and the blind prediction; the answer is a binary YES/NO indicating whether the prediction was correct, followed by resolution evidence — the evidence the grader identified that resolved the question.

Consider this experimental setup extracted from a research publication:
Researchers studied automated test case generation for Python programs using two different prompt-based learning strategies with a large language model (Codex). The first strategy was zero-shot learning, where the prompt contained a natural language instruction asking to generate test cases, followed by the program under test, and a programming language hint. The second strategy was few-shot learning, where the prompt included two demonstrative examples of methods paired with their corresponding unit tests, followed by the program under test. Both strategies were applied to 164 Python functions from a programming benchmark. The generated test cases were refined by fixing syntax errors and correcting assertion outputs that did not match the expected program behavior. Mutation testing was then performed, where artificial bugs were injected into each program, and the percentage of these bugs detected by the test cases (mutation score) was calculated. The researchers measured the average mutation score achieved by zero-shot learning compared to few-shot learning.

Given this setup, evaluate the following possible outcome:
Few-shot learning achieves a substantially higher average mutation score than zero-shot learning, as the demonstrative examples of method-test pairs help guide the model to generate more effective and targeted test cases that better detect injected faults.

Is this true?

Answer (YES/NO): NO